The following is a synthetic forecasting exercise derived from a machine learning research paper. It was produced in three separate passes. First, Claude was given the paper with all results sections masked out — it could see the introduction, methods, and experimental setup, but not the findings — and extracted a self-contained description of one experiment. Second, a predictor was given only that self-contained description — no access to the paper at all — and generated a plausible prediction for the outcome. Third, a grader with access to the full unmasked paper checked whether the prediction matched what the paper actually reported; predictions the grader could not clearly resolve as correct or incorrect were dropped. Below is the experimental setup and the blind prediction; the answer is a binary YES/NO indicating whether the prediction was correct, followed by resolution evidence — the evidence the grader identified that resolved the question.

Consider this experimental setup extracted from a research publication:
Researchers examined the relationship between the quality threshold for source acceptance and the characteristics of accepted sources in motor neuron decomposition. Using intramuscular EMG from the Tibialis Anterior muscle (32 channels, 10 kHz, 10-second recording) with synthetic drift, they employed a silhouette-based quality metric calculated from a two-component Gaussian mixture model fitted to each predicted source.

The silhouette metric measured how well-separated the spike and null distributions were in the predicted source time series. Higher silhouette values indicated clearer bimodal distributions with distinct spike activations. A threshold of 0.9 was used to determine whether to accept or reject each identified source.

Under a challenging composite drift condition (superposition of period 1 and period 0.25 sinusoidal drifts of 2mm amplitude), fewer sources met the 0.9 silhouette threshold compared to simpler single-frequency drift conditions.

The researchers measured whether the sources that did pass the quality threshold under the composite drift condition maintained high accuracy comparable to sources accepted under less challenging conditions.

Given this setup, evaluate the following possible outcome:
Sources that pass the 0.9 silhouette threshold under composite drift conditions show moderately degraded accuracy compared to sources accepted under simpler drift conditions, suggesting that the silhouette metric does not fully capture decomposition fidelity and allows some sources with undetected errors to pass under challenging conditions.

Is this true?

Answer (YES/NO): NO